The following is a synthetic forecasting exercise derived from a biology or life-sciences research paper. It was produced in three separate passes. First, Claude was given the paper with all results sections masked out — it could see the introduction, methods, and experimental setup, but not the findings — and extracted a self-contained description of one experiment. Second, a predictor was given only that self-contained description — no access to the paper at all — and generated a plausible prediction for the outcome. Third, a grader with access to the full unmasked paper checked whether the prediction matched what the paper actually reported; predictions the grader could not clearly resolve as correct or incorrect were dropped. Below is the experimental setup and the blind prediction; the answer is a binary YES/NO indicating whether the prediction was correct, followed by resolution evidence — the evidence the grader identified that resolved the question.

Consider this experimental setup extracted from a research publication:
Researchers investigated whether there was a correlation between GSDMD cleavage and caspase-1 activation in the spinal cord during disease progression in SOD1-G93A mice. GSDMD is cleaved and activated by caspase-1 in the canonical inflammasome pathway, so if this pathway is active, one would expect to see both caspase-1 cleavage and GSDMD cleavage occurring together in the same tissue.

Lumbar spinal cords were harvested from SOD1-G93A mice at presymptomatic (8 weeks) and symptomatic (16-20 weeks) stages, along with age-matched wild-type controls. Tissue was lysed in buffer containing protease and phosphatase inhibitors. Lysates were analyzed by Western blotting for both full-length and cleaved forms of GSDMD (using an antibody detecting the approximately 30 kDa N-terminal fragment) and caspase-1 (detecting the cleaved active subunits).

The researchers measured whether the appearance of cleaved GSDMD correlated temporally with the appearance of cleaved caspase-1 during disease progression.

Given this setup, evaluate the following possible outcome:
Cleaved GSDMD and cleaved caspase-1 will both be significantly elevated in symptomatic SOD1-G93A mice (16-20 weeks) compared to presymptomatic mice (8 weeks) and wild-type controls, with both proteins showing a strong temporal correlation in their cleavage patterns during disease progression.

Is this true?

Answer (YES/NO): YES